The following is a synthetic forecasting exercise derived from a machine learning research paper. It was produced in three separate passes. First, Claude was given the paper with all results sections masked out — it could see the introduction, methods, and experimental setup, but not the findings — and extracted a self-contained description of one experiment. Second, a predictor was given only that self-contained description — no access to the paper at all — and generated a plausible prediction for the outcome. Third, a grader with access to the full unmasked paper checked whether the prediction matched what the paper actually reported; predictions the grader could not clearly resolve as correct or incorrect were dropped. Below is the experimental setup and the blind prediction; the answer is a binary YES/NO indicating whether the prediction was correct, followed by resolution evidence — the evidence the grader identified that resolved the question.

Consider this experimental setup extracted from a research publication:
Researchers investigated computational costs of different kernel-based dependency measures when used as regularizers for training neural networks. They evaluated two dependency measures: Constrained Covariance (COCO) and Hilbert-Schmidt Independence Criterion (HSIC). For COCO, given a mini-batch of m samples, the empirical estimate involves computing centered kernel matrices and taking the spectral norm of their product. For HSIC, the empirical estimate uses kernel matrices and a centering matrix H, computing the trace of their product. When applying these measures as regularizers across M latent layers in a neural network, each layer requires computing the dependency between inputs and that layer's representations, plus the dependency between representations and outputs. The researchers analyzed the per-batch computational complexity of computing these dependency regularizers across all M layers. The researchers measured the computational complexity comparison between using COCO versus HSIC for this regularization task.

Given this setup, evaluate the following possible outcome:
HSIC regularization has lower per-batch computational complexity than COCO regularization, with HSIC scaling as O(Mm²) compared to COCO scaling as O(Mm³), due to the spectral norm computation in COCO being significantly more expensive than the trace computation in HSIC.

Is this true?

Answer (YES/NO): YES